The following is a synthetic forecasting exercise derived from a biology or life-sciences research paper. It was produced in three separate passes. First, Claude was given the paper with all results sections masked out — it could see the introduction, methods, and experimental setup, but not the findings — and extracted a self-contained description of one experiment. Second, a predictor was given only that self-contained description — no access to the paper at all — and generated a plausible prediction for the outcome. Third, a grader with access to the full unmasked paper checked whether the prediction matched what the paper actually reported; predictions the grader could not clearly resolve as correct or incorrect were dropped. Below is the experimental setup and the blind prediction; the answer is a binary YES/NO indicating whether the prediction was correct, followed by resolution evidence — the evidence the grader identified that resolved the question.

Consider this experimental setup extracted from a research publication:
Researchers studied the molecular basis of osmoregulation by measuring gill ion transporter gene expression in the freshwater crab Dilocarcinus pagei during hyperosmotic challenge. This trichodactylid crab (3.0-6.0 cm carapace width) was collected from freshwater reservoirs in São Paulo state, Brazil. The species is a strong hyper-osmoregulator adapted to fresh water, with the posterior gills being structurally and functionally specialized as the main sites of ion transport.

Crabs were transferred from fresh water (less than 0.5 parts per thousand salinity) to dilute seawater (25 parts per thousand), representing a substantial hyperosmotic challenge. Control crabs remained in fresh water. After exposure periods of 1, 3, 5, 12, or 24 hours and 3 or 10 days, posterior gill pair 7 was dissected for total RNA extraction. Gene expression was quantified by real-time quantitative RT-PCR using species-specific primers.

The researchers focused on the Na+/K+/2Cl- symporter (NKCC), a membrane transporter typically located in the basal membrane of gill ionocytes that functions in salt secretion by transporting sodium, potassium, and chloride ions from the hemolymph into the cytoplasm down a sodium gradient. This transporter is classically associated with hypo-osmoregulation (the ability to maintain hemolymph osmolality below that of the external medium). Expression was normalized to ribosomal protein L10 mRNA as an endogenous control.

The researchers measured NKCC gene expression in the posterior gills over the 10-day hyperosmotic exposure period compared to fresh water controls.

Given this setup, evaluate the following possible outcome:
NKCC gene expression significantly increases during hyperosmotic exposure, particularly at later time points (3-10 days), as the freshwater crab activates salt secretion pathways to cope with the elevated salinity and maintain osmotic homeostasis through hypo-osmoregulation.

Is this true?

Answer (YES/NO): NO